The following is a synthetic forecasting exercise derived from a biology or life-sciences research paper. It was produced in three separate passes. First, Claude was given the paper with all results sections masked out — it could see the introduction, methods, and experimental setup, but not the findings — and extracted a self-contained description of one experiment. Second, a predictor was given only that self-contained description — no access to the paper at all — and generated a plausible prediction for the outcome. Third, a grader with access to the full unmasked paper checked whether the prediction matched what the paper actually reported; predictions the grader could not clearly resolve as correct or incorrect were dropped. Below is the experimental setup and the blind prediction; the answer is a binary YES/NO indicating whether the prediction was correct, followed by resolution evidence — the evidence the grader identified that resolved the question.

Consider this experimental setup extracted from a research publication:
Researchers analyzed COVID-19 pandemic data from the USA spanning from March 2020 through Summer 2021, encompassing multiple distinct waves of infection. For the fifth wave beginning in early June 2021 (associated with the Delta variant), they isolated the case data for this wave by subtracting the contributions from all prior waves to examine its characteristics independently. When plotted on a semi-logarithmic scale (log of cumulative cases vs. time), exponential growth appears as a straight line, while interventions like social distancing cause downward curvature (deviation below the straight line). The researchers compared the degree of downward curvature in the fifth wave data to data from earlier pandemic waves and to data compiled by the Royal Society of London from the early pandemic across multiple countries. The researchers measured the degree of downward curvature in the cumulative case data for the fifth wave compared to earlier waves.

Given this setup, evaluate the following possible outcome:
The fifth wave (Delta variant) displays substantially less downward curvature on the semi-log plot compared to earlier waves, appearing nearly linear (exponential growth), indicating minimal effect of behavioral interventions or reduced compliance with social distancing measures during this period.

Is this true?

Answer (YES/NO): YES